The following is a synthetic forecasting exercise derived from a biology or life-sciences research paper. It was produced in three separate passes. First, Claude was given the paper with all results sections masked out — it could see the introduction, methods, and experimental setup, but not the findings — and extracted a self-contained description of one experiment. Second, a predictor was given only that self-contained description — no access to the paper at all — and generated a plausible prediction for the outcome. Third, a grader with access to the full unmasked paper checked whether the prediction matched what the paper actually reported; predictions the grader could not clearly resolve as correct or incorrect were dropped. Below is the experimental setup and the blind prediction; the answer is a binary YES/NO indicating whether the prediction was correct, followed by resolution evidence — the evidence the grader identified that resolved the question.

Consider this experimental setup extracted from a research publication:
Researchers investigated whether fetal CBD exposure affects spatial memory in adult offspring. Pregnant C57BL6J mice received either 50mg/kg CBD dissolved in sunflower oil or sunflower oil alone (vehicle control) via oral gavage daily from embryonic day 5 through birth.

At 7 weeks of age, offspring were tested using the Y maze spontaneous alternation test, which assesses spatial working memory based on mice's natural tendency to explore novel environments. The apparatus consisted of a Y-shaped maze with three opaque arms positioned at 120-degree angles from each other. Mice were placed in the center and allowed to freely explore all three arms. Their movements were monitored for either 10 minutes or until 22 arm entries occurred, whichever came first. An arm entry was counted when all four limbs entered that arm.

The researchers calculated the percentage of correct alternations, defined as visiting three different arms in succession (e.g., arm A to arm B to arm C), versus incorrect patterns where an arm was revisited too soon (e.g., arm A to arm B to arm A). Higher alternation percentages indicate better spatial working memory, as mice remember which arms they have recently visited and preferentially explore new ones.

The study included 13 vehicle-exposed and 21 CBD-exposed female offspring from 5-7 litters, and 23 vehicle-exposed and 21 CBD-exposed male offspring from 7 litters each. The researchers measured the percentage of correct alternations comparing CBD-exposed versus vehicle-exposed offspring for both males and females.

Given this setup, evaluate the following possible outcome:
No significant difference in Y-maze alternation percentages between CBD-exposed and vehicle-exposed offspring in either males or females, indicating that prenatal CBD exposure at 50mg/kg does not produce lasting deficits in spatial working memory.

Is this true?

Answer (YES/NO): YES